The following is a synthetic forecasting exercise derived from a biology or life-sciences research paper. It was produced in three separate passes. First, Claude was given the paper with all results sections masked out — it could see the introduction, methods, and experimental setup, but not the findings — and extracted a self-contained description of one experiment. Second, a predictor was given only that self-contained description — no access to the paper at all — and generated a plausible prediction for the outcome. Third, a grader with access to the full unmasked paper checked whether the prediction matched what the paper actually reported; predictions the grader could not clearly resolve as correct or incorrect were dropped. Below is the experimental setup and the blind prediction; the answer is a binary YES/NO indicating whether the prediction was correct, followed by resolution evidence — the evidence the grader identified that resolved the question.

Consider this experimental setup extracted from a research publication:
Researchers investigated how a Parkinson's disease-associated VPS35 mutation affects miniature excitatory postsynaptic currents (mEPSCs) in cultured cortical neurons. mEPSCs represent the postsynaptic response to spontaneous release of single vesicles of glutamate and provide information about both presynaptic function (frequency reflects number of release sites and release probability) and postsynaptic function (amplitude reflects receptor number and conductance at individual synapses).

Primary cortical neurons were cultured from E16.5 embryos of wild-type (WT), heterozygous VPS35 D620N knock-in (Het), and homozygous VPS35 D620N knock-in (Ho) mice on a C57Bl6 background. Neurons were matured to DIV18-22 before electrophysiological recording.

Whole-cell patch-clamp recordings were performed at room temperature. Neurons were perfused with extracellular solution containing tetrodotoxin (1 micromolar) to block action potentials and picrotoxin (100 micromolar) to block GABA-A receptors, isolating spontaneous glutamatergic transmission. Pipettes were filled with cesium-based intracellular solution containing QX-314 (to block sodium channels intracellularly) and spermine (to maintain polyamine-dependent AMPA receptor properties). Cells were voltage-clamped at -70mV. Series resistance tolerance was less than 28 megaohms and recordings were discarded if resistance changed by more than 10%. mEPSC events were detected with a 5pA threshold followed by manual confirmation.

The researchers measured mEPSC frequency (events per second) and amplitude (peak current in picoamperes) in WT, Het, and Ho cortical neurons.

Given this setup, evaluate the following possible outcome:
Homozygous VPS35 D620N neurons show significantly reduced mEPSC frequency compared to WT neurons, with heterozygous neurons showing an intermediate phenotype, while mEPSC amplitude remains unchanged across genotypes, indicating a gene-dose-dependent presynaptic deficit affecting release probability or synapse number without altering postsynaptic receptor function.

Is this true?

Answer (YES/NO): NO